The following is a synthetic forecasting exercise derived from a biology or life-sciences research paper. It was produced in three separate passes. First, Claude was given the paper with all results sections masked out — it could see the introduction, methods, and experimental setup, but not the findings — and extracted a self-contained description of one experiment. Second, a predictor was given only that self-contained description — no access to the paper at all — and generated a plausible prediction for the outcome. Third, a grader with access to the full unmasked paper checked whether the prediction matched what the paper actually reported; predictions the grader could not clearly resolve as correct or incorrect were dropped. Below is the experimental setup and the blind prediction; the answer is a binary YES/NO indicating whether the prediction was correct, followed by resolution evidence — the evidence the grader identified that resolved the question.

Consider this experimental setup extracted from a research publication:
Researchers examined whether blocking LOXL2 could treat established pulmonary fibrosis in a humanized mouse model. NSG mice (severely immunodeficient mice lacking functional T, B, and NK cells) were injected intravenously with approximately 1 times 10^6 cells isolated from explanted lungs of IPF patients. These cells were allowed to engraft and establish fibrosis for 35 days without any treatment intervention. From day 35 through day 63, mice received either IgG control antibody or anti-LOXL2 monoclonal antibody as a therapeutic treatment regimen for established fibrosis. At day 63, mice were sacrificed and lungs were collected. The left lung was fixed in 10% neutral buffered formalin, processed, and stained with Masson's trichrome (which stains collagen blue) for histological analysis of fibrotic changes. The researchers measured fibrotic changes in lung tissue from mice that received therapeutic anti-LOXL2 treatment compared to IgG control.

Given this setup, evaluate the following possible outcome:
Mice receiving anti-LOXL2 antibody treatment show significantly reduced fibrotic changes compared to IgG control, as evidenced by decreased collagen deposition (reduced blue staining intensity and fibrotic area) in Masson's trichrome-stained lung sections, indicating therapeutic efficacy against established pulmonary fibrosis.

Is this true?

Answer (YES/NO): NO